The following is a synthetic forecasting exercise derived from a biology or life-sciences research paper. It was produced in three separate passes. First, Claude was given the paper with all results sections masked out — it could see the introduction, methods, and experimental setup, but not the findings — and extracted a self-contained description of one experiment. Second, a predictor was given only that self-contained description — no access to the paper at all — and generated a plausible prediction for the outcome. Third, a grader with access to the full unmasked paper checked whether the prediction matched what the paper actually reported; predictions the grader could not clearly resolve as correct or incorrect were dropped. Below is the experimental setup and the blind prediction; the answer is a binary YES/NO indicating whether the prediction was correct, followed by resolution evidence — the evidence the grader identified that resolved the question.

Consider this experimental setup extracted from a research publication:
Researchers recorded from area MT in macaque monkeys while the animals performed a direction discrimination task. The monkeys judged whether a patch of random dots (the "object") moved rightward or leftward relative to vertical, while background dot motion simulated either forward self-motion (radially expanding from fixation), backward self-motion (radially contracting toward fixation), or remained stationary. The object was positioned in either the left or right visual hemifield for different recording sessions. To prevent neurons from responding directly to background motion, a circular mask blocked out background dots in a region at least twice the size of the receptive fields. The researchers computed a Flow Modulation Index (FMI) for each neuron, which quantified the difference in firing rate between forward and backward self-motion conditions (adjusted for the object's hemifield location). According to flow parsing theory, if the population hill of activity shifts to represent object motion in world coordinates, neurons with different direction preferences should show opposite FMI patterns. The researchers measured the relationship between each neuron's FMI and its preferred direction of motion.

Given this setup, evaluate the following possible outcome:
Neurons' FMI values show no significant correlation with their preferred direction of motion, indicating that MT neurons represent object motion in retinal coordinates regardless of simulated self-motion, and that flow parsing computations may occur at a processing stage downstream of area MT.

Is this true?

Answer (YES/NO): NO